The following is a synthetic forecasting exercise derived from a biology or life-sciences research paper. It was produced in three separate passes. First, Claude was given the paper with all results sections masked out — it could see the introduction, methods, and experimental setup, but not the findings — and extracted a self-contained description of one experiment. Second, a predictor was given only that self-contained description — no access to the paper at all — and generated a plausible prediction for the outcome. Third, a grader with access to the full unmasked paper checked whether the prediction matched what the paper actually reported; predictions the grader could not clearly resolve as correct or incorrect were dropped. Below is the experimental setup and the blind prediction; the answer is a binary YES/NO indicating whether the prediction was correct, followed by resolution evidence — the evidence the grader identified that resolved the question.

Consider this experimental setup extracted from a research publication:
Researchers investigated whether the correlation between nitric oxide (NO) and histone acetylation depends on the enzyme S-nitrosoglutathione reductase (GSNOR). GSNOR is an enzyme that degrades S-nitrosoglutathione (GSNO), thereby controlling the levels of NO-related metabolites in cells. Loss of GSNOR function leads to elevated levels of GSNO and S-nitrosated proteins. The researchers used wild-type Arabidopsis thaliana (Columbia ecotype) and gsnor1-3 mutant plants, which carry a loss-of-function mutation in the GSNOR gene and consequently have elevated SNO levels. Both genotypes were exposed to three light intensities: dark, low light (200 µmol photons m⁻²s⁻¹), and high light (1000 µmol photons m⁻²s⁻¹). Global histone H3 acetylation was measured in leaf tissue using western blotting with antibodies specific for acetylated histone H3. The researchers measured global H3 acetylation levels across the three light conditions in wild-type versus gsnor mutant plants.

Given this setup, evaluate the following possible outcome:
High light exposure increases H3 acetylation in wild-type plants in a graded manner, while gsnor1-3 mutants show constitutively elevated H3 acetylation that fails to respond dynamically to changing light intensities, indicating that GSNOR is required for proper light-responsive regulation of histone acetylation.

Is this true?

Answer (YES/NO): NO